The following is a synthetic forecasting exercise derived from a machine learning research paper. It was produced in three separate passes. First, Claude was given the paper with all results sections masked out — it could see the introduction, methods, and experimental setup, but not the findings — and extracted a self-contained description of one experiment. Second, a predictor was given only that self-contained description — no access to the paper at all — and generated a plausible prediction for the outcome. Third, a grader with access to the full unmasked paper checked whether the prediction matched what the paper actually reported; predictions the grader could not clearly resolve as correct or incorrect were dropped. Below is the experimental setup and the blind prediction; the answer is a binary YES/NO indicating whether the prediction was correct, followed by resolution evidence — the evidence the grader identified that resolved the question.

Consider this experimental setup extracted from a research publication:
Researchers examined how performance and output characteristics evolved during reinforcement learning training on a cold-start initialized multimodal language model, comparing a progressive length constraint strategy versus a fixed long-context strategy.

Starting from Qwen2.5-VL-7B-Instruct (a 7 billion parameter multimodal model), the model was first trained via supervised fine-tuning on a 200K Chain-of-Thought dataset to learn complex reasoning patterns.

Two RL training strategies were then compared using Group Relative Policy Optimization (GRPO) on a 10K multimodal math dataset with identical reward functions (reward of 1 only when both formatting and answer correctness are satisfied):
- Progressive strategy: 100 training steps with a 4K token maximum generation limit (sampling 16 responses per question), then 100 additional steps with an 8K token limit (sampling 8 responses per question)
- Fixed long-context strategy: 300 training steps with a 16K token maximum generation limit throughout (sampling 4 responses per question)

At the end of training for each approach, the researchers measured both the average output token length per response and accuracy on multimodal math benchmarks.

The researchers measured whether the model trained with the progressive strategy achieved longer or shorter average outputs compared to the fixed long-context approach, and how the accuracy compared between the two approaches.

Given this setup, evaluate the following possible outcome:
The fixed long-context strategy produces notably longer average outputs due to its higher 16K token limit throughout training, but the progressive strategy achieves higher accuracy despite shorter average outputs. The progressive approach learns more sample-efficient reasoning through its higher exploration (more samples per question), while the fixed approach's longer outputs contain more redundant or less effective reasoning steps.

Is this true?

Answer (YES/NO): YES